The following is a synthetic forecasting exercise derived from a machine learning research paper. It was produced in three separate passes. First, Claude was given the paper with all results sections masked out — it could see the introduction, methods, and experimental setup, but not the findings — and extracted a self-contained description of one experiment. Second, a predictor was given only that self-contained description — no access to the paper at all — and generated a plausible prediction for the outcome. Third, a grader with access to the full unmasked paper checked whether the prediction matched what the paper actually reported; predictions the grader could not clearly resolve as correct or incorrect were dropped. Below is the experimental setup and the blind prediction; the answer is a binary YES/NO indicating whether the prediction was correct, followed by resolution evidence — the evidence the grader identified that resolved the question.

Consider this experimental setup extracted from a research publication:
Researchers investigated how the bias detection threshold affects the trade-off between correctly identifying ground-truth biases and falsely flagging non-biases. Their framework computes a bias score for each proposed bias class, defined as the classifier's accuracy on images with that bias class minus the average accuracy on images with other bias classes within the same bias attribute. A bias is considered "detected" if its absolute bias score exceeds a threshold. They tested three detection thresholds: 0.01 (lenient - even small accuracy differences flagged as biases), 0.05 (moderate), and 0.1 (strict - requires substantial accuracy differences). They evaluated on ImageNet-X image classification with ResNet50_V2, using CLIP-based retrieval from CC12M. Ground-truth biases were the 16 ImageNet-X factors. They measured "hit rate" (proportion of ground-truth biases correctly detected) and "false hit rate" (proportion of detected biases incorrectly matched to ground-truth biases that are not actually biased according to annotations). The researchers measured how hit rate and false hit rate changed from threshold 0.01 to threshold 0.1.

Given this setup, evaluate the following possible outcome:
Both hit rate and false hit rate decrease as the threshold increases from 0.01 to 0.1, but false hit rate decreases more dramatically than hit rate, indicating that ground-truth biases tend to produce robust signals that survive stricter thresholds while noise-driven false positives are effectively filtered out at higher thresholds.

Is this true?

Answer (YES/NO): YES